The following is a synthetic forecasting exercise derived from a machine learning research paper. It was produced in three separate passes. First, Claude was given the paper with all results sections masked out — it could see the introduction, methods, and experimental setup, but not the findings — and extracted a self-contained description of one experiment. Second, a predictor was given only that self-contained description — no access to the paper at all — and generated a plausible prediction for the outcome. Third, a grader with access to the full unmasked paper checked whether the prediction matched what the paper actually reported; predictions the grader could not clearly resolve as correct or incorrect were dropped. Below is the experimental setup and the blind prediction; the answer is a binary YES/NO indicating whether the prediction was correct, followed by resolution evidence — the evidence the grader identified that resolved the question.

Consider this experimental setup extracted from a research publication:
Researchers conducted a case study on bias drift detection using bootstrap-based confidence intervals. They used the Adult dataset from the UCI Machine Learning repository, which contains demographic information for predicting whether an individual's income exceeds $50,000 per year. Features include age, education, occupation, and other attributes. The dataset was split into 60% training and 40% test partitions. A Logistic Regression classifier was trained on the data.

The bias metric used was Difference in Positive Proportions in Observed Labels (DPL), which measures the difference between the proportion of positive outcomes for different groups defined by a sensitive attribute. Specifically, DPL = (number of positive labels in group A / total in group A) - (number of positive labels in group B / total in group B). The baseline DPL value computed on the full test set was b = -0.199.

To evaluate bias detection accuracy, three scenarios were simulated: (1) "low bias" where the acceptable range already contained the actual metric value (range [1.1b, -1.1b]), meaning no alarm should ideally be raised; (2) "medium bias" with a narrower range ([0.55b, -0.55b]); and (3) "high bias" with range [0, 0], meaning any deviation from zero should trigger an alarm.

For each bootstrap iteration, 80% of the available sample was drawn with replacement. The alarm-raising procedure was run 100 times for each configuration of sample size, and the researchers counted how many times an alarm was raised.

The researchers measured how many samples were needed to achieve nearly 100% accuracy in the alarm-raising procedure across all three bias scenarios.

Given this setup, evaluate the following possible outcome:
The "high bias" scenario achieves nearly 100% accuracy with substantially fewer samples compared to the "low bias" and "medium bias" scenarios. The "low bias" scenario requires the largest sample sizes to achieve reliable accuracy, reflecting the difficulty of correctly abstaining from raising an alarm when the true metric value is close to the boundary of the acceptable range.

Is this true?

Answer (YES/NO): NO